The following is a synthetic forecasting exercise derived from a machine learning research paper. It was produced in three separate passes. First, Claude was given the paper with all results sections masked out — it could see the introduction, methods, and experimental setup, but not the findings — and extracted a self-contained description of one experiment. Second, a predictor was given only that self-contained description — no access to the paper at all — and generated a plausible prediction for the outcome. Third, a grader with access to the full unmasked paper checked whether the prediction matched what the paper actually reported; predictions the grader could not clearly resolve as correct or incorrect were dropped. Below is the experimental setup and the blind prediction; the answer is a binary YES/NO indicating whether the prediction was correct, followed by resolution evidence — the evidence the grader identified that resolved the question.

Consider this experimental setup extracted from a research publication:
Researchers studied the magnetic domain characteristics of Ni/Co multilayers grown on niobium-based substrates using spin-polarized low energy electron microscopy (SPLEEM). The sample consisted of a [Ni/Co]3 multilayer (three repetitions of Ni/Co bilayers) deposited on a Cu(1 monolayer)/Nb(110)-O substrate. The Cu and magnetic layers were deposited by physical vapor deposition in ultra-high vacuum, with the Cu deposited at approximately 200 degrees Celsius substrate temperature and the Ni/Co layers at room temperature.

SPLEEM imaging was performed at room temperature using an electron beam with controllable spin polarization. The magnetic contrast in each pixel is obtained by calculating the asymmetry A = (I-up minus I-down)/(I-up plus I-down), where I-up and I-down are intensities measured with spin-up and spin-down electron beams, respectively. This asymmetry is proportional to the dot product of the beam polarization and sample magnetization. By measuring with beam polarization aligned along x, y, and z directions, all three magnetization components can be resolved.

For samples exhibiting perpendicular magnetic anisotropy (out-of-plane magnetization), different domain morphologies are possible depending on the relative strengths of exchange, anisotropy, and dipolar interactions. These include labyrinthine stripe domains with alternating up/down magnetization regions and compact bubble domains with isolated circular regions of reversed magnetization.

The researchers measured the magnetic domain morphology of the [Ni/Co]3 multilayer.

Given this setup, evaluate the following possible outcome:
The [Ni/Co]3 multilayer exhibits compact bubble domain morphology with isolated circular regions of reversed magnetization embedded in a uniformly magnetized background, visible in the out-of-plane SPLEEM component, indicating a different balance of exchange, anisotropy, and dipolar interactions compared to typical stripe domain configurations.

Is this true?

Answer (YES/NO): YES